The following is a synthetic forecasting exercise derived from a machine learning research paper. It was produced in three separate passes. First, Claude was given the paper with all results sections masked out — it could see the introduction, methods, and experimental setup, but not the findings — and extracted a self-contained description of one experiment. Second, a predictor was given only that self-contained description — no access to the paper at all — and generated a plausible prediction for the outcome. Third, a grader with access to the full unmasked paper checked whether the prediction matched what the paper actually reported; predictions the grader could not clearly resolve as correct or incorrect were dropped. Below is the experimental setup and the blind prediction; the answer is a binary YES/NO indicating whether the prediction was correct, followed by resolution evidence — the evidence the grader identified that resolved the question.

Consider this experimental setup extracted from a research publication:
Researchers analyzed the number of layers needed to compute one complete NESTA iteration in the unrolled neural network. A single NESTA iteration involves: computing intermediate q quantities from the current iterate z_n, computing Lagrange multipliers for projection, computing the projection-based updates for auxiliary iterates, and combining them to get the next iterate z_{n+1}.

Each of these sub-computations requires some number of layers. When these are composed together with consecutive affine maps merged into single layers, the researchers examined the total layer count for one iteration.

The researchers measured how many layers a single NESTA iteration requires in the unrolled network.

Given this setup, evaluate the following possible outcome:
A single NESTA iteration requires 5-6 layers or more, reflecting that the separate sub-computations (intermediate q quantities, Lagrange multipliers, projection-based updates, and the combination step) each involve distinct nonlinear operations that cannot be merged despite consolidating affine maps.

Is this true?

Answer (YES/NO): YES